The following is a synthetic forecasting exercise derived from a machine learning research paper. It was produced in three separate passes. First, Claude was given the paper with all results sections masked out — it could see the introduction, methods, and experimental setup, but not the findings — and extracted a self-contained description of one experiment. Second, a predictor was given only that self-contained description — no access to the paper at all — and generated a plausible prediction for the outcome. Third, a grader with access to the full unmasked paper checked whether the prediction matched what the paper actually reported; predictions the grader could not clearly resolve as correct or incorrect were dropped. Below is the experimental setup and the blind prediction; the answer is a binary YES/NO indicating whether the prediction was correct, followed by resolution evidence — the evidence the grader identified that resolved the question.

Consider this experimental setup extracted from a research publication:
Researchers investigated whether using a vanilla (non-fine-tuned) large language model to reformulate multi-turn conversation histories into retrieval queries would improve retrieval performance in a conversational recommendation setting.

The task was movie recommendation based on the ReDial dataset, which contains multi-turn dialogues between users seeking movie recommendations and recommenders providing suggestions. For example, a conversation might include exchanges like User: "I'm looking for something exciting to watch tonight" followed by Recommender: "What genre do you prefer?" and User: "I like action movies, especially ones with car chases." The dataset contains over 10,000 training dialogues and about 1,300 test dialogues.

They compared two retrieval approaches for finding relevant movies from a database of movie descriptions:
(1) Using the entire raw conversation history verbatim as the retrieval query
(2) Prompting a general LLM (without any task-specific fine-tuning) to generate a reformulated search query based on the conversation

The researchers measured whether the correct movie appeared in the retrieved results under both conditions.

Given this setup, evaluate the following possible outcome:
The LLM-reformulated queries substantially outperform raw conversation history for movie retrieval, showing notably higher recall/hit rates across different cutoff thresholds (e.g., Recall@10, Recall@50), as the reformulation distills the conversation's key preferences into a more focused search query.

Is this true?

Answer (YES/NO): NO